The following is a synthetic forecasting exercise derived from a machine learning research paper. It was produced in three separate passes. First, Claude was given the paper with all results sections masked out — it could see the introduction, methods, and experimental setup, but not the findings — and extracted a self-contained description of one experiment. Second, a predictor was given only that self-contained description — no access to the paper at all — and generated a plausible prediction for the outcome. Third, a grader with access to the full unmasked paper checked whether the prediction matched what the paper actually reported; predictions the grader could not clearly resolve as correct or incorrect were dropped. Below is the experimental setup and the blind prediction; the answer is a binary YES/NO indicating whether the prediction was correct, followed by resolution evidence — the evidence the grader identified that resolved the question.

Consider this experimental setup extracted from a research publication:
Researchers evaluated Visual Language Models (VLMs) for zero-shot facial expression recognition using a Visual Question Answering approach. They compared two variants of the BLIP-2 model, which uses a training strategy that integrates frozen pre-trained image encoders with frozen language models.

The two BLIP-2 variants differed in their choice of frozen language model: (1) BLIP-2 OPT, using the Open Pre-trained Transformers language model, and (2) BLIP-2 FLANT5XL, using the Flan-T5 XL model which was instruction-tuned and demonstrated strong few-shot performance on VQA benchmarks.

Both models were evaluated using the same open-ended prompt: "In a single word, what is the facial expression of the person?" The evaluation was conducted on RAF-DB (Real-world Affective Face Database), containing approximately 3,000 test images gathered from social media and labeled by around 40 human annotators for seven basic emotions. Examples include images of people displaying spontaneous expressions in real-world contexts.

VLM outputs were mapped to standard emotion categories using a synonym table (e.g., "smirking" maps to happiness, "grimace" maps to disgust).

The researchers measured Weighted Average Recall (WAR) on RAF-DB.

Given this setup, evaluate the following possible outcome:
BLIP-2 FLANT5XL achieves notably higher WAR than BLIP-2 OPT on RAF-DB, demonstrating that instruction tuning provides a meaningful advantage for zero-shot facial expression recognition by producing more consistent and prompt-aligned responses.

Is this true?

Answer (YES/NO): NO